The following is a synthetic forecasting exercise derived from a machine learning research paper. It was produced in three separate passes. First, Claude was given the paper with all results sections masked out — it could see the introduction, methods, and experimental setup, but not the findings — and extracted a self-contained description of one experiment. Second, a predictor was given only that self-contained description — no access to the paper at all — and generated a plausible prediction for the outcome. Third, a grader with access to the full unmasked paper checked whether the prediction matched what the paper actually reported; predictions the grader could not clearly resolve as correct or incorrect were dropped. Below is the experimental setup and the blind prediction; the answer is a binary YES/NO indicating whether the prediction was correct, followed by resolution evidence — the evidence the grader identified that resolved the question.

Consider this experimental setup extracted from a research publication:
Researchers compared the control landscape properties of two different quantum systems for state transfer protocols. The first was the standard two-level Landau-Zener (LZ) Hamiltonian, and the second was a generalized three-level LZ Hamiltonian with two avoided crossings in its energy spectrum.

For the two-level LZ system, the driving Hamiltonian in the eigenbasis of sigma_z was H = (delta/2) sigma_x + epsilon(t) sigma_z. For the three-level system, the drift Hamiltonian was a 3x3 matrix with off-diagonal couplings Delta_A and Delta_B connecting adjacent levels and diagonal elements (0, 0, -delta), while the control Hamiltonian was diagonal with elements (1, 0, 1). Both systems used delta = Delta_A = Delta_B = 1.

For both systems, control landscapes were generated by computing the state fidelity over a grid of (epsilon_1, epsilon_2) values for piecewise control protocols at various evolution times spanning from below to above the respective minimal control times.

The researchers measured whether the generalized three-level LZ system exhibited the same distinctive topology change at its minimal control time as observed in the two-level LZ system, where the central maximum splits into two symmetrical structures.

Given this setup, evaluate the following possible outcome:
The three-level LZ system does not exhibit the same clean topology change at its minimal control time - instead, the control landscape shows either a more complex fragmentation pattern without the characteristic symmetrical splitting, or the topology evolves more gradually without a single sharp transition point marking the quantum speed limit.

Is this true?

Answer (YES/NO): YES